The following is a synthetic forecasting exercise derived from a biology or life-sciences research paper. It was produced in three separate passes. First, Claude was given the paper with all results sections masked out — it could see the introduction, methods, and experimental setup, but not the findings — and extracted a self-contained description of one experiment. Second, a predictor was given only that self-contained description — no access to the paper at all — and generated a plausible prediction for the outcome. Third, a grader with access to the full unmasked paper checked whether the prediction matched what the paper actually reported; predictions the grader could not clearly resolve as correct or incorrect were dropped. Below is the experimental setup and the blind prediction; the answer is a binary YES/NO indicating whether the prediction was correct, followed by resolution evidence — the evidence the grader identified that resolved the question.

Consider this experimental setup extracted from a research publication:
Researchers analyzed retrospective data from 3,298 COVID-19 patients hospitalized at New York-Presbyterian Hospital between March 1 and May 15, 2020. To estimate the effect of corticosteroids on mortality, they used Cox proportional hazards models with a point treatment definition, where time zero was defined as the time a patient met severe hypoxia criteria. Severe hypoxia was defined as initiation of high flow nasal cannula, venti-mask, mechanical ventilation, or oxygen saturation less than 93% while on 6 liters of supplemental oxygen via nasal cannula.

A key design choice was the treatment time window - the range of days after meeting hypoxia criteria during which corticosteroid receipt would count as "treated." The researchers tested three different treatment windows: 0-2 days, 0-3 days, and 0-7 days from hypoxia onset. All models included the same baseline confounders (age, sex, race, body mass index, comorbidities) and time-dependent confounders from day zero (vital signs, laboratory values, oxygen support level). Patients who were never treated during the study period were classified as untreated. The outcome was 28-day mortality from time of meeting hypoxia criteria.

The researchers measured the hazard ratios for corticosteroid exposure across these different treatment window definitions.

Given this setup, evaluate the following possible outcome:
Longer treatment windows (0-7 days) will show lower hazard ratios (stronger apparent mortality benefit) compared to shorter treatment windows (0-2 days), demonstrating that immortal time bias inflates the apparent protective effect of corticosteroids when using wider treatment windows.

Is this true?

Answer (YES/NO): NO